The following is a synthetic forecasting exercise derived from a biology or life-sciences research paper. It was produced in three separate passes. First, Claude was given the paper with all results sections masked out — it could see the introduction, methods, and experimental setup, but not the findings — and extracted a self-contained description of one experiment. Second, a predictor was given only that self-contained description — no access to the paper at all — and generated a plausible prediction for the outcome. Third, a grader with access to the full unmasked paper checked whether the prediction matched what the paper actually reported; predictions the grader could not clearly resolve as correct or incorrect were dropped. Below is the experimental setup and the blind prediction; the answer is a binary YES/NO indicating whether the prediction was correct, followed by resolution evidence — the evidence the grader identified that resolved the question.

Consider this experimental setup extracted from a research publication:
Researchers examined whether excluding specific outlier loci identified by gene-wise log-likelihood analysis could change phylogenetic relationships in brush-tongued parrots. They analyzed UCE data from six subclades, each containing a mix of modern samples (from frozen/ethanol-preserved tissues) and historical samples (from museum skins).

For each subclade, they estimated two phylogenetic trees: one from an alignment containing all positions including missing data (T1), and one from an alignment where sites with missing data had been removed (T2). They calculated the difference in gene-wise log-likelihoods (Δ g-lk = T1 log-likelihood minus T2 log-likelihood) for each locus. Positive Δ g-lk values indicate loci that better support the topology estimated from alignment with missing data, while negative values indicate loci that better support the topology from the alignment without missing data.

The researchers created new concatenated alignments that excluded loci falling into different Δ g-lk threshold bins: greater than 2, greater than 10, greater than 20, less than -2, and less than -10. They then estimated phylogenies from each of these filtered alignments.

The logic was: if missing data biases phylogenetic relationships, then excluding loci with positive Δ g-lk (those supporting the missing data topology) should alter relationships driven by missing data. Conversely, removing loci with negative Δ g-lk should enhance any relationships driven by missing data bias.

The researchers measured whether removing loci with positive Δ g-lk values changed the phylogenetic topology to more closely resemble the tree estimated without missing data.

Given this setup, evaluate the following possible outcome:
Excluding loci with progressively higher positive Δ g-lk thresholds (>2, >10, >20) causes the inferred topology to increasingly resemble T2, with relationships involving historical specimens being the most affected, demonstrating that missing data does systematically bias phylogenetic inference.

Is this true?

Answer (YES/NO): NO